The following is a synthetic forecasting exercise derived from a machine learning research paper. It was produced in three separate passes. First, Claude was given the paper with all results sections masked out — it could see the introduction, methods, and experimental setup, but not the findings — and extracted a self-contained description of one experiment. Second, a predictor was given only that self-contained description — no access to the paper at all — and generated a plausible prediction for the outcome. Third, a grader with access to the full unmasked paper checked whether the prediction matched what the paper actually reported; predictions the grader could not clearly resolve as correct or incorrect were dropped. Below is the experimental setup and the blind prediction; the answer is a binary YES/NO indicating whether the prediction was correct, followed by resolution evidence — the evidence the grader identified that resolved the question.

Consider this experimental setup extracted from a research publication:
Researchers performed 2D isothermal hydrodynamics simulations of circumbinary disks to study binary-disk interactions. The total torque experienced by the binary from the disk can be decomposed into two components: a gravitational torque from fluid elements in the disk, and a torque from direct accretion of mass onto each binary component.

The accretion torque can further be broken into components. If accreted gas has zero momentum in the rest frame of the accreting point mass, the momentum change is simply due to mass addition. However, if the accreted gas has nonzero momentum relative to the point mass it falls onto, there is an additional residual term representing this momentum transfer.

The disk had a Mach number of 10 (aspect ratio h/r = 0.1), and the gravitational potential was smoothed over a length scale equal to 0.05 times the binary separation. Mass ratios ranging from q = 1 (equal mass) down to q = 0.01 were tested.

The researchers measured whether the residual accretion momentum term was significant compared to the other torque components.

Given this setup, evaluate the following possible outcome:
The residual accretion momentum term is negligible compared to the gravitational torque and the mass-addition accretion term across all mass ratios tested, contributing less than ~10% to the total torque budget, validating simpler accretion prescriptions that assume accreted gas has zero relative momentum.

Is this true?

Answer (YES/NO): YES